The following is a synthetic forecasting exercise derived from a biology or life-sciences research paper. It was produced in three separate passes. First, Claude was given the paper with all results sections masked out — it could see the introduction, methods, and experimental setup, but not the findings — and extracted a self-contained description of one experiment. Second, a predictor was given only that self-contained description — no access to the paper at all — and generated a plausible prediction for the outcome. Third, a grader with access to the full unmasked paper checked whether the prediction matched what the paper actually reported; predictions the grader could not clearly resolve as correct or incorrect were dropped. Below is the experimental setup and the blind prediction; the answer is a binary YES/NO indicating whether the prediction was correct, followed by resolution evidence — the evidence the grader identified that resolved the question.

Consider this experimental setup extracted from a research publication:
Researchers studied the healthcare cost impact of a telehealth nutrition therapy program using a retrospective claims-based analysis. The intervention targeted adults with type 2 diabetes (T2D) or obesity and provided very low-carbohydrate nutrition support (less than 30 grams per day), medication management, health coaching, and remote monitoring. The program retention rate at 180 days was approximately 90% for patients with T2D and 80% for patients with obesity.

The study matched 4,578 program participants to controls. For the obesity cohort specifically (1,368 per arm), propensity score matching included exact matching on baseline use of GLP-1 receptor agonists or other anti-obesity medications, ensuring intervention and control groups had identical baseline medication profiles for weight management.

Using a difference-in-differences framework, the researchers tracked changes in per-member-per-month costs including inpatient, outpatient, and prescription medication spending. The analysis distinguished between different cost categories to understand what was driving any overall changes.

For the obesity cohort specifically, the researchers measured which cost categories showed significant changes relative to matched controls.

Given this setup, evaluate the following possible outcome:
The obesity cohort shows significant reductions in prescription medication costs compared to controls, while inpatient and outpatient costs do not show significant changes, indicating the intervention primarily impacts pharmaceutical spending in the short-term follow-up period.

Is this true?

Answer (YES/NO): NO